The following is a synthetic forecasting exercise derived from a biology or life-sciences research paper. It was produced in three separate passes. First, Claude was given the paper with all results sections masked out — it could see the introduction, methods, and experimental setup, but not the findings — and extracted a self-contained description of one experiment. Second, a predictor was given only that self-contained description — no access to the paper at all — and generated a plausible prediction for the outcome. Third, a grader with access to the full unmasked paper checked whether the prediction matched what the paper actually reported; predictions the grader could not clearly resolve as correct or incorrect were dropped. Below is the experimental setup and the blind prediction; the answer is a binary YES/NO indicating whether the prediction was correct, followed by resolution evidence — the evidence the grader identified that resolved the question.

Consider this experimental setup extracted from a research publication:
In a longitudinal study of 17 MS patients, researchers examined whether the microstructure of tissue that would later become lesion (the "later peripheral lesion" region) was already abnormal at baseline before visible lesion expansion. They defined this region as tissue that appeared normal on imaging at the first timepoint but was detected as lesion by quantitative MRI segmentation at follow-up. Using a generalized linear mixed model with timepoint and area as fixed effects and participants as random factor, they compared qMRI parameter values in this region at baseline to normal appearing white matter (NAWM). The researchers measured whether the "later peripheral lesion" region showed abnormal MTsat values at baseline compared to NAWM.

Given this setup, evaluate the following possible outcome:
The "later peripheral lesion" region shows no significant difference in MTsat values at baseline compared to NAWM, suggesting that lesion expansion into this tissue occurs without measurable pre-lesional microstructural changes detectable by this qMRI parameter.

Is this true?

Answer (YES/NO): NO